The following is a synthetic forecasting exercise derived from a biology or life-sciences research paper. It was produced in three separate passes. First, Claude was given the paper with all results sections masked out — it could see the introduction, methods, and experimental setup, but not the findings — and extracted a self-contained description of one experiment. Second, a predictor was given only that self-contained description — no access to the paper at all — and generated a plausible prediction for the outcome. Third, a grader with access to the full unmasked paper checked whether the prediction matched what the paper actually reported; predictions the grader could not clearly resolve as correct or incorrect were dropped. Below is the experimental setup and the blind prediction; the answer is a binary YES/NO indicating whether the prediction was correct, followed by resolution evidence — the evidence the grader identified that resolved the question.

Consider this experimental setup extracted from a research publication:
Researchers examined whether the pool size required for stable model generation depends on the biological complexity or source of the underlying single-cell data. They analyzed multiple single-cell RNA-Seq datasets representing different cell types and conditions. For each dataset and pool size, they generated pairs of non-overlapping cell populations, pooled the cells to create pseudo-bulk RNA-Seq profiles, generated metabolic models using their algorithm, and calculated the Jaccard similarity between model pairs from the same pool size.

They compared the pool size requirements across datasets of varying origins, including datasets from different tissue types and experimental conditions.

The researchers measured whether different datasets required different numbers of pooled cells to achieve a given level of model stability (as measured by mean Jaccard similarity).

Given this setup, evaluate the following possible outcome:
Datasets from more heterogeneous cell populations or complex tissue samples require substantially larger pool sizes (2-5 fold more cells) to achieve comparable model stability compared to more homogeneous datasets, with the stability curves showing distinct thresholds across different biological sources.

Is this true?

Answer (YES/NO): NO